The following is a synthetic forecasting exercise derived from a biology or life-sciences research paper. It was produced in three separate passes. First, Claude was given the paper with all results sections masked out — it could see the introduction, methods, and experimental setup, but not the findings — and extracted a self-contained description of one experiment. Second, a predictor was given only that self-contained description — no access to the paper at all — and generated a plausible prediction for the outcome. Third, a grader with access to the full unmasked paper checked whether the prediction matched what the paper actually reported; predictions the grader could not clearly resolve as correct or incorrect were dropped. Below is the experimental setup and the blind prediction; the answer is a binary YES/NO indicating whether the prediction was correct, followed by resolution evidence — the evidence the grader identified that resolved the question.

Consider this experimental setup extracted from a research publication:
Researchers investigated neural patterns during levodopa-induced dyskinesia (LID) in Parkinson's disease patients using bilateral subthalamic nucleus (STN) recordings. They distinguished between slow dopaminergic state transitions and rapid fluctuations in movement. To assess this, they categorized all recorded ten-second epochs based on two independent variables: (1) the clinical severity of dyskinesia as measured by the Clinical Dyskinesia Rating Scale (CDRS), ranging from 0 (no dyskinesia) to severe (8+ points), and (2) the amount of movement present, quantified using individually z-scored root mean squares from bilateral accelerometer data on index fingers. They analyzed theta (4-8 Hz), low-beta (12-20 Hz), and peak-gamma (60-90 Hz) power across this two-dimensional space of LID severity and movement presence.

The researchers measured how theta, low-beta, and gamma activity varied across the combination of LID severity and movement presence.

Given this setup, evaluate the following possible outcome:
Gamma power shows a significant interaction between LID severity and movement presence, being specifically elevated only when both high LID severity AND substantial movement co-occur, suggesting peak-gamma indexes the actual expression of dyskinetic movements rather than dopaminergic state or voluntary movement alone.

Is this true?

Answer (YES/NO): NO